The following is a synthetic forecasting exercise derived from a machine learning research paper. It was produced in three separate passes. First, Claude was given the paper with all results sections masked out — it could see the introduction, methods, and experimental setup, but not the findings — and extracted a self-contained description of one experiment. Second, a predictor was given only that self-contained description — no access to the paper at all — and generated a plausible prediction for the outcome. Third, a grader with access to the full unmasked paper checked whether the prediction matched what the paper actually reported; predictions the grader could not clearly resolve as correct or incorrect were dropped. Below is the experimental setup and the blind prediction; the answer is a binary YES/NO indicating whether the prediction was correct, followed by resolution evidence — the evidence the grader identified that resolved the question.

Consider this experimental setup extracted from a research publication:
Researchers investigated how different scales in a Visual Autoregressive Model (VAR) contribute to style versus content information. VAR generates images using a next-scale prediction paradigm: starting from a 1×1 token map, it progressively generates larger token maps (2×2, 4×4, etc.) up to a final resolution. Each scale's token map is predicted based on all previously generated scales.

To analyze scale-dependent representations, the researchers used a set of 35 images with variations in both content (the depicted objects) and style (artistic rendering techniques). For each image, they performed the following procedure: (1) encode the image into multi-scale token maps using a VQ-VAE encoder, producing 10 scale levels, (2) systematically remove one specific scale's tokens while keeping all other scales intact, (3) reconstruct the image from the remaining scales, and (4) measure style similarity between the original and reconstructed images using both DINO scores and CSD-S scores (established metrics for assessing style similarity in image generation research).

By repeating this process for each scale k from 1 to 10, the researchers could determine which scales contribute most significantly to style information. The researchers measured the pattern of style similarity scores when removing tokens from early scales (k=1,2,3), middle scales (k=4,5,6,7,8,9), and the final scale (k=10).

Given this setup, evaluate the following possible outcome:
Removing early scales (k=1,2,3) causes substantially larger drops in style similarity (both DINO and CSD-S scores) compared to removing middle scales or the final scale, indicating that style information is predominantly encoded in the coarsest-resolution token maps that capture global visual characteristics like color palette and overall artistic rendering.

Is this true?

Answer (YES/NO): NO